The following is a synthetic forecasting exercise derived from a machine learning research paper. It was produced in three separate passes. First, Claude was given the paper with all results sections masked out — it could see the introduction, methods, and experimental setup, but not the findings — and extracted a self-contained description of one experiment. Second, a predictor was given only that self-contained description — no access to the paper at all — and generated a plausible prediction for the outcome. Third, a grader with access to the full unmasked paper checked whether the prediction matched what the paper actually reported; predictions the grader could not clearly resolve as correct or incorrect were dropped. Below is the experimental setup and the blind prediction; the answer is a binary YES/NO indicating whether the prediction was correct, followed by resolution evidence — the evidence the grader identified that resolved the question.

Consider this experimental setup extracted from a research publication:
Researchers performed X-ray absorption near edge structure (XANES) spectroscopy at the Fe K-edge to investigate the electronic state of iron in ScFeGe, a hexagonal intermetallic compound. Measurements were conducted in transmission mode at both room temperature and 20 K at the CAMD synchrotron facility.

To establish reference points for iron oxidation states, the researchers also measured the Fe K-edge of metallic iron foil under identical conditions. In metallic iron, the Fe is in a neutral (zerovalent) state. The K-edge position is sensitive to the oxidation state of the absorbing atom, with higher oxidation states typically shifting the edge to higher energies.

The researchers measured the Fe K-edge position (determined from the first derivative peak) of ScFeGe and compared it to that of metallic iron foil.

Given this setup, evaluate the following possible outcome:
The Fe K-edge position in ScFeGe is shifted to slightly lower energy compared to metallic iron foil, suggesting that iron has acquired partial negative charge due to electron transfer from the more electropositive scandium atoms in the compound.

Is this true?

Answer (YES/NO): YES